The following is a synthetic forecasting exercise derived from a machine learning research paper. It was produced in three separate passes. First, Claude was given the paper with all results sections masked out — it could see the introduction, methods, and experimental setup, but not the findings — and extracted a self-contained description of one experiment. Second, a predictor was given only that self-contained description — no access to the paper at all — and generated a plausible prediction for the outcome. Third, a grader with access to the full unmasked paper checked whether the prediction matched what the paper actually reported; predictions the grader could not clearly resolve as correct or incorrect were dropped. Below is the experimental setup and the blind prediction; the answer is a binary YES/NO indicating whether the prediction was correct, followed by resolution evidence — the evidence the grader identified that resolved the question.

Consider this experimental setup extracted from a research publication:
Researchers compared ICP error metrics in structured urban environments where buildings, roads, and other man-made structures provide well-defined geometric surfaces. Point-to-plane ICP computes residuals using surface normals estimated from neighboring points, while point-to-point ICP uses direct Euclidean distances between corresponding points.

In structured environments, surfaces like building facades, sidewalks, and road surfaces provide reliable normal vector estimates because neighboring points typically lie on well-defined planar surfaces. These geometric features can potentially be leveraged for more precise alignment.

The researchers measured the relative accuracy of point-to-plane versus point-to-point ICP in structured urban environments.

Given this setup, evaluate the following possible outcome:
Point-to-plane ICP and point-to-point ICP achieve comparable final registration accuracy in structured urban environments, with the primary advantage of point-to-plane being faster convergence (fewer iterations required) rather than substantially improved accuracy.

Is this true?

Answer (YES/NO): NO